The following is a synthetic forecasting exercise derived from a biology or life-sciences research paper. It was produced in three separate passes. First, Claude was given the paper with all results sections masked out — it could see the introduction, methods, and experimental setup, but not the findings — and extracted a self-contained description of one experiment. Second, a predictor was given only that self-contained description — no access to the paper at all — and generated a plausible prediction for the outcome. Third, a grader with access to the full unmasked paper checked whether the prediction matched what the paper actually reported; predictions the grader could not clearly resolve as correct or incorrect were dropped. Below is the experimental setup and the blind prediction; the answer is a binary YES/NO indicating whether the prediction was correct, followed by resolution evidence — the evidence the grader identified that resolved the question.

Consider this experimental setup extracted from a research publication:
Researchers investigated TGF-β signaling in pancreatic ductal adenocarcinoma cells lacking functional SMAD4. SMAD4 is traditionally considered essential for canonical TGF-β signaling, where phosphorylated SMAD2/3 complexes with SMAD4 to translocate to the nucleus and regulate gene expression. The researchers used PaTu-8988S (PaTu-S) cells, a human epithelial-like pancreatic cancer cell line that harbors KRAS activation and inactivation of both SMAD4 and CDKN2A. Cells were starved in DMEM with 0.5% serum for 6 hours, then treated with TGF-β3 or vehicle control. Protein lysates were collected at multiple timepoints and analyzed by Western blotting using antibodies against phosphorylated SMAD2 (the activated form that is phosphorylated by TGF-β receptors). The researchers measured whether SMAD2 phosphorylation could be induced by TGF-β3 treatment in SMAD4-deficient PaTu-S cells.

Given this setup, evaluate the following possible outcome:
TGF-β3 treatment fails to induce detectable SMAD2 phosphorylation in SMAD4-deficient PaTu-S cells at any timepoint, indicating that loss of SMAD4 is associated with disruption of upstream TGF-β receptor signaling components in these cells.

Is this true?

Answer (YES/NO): NO